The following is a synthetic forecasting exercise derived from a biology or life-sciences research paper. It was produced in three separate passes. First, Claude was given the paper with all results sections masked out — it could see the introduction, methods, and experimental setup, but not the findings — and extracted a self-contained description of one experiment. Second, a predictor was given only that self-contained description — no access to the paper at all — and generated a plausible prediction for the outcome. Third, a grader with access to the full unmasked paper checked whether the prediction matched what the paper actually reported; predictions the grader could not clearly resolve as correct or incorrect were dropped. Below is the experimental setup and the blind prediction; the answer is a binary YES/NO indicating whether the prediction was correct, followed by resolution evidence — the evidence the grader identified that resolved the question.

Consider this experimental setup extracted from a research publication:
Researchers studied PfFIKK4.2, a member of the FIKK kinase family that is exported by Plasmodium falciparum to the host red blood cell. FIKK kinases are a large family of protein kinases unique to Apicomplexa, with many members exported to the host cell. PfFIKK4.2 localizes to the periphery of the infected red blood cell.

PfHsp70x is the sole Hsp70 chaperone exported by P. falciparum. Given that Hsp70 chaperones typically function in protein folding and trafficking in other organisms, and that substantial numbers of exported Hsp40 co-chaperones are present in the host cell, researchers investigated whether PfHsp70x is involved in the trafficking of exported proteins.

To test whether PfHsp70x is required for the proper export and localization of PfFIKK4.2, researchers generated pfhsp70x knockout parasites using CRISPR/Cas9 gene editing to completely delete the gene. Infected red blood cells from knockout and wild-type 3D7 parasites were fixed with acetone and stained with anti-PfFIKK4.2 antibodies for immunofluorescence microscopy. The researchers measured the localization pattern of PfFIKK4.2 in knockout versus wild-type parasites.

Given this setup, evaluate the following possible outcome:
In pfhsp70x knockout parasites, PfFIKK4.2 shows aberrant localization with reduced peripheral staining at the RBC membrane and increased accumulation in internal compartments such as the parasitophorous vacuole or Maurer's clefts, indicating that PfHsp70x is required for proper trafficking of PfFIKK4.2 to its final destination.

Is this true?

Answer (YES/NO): NO